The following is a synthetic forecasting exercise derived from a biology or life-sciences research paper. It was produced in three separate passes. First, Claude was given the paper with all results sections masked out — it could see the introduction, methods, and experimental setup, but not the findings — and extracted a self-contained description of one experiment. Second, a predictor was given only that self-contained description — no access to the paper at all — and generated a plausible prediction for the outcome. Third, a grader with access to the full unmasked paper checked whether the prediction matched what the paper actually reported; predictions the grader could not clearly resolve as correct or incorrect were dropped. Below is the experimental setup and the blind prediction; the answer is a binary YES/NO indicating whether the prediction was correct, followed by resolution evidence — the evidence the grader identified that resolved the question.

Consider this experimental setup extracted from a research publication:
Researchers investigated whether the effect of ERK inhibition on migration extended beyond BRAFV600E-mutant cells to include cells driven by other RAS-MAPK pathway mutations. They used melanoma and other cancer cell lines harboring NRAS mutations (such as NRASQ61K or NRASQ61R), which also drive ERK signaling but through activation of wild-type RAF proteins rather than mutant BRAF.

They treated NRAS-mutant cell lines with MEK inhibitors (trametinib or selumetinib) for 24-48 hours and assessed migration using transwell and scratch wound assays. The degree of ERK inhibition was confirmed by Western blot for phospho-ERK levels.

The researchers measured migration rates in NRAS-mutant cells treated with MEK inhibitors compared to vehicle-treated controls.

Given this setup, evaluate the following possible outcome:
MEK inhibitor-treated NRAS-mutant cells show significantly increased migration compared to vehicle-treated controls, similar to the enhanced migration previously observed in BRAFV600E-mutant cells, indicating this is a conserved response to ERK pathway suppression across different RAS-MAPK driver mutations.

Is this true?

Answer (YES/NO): YES